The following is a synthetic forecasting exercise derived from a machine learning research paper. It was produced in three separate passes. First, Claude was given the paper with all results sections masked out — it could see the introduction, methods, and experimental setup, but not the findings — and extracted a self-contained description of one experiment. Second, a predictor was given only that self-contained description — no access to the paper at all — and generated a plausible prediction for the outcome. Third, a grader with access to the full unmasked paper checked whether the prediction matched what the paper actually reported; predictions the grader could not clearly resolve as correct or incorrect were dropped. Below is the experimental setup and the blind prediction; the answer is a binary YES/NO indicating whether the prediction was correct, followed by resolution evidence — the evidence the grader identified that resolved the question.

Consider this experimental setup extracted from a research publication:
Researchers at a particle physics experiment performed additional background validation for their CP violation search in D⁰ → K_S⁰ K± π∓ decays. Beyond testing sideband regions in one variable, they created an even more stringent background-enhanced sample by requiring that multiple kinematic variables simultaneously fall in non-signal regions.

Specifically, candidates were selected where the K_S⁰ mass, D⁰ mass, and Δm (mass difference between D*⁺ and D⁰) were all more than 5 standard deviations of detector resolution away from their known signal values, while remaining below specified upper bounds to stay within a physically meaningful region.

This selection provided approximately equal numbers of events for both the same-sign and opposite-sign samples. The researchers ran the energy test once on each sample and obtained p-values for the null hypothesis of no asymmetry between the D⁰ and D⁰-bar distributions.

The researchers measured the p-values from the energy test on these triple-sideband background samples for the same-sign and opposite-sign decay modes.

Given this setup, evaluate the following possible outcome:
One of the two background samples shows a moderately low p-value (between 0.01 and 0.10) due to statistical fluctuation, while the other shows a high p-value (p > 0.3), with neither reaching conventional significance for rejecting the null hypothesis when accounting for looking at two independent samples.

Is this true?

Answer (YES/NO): NO